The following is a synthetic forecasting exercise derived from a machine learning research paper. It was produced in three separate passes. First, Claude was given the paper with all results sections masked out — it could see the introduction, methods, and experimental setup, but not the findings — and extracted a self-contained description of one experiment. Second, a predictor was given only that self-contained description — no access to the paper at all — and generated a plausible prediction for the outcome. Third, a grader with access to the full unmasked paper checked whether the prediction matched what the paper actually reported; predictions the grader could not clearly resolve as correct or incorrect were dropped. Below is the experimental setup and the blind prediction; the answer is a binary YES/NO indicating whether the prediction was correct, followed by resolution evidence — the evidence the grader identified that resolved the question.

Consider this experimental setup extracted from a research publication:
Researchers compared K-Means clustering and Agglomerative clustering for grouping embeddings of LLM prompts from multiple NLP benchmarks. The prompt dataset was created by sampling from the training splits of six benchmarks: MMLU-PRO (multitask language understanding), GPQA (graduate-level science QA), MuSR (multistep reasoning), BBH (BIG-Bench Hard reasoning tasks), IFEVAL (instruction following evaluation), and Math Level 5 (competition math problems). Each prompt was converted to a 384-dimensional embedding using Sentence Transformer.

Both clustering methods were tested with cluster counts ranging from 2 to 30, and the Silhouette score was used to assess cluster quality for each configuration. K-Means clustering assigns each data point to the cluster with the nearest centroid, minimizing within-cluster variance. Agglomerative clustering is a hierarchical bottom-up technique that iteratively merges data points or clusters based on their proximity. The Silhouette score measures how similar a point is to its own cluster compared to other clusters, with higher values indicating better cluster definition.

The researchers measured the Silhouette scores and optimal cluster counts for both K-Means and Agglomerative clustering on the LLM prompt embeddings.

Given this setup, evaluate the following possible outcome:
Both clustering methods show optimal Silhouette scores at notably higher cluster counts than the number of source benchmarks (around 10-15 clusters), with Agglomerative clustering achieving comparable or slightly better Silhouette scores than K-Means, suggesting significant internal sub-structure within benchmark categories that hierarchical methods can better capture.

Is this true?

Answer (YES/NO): NO